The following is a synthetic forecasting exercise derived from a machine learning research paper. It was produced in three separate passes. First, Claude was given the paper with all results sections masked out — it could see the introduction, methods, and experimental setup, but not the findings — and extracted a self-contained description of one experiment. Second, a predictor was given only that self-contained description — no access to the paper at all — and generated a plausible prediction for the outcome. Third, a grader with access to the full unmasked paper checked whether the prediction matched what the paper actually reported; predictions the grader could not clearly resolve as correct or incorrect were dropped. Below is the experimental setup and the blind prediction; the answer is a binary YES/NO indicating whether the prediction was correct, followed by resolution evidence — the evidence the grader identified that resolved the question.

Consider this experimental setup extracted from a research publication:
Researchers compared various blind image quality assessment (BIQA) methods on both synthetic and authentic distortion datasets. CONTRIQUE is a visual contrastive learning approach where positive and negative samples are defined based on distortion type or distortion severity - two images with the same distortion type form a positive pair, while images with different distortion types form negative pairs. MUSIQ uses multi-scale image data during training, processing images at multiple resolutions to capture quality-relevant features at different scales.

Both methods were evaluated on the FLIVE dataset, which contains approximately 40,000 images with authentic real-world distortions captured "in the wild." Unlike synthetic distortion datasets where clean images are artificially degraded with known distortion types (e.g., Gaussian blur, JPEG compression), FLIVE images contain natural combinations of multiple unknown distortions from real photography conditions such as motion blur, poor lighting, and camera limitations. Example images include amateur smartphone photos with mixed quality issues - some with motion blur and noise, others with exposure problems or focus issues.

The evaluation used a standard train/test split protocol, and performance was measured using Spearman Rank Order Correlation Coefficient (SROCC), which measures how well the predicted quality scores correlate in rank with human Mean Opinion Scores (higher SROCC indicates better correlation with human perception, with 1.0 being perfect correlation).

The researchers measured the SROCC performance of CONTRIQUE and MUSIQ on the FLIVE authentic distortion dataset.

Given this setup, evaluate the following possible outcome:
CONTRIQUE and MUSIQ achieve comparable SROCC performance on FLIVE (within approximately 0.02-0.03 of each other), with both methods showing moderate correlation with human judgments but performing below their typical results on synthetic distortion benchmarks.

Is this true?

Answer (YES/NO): NO